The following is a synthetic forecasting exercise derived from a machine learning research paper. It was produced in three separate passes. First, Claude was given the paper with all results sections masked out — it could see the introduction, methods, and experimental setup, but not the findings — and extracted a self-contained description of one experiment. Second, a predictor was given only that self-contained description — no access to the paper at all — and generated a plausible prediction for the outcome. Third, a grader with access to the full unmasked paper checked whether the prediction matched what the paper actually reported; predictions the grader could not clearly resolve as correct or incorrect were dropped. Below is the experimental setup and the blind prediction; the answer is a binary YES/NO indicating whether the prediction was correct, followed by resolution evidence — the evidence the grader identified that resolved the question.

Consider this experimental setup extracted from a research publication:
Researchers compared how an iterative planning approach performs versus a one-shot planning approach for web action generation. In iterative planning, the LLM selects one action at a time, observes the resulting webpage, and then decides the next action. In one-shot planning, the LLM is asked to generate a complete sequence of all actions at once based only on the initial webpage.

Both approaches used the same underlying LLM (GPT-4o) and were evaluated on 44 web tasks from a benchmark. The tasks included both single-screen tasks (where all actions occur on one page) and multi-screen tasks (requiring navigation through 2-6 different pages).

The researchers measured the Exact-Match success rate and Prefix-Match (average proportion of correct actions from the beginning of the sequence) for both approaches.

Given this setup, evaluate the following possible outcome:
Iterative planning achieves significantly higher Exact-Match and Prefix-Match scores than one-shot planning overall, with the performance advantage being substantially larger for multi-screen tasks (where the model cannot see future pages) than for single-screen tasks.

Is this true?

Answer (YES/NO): YES